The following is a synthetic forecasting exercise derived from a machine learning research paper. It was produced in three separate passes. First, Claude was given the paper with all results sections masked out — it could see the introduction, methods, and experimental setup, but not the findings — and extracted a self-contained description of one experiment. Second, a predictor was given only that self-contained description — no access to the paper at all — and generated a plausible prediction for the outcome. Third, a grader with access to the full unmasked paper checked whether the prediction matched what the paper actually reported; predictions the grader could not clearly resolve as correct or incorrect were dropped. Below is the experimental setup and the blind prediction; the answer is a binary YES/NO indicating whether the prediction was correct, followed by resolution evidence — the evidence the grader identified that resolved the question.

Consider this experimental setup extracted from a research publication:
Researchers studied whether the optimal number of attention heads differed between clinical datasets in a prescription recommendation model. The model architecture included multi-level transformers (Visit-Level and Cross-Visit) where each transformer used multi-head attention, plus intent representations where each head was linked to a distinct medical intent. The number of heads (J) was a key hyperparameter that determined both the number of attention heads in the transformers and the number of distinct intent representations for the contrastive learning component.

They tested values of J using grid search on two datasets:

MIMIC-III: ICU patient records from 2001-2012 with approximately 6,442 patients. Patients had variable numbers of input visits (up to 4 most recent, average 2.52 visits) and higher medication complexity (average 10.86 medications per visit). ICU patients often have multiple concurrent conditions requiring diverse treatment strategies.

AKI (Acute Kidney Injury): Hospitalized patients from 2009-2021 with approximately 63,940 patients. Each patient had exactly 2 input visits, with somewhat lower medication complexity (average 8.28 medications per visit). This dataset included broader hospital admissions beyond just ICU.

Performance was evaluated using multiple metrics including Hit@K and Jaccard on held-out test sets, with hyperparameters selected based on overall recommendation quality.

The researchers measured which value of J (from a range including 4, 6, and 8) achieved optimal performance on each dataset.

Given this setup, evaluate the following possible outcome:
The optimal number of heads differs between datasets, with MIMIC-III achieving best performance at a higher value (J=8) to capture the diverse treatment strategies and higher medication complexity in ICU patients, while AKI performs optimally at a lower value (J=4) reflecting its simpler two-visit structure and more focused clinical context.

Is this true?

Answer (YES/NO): NO